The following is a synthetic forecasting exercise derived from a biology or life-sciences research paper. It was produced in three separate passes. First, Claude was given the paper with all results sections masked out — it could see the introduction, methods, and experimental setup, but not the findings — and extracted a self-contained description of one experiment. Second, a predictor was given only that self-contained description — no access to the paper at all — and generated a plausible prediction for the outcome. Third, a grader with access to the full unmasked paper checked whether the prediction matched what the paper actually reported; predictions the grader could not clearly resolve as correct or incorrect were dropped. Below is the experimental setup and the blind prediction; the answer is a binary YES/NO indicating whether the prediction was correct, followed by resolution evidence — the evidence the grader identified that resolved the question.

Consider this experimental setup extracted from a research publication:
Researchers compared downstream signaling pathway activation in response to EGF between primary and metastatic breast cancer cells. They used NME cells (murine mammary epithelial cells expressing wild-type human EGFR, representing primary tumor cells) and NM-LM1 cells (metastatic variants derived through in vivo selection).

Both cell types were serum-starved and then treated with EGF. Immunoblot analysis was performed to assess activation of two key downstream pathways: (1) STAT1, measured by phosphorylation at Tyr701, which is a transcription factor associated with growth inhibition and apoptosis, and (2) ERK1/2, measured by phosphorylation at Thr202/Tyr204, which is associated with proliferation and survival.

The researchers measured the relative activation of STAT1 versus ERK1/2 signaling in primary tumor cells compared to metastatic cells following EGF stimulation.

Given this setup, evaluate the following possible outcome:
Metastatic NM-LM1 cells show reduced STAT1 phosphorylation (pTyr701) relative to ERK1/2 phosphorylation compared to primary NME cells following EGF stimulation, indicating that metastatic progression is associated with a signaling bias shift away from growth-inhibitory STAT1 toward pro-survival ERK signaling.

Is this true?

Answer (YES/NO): NO